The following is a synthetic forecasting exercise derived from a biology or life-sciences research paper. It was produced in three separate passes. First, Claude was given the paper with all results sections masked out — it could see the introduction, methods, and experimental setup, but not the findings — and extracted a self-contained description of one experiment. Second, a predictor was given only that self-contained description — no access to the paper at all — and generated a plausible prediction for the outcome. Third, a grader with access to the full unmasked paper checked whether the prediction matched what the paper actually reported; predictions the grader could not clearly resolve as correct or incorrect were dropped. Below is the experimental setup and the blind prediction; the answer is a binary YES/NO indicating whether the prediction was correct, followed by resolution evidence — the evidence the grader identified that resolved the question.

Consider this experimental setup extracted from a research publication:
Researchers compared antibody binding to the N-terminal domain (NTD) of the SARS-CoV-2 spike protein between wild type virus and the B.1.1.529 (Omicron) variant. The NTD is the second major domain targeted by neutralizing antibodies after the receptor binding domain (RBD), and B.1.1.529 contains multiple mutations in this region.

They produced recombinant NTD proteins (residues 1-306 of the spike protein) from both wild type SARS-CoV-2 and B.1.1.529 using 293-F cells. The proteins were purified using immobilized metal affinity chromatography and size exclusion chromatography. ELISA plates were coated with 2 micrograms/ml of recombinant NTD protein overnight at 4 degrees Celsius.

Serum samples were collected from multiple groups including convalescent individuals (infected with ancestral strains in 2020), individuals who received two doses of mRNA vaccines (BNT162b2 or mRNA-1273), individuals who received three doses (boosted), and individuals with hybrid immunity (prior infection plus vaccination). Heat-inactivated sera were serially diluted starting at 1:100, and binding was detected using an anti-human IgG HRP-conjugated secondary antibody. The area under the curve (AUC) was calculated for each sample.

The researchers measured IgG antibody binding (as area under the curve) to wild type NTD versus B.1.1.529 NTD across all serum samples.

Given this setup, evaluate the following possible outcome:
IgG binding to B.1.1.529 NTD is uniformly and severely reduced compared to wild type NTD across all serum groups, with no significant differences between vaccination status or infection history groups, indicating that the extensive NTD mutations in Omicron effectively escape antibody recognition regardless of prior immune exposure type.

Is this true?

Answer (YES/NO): NO